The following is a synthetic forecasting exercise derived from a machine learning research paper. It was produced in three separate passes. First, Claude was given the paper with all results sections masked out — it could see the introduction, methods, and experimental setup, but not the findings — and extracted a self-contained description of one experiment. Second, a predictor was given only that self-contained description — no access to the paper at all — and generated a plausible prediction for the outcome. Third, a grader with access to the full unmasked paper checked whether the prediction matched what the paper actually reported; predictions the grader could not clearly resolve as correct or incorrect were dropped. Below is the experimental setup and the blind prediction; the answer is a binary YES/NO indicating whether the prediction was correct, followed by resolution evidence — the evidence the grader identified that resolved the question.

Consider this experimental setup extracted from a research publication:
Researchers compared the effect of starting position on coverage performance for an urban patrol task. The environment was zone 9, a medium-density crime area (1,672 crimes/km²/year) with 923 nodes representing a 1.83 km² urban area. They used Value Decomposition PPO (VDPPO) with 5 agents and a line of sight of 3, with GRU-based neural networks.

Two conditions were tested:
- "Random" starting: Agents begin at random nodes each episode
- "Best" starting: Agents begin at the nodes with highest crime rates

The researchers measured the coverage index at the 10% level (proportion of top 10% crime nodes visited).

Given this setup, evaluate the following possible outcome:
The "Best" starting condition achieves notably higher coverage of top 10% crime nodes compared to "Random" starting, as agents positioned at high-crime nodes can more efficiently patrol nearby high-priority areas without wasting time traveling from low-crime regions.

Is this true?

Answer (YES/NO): YES